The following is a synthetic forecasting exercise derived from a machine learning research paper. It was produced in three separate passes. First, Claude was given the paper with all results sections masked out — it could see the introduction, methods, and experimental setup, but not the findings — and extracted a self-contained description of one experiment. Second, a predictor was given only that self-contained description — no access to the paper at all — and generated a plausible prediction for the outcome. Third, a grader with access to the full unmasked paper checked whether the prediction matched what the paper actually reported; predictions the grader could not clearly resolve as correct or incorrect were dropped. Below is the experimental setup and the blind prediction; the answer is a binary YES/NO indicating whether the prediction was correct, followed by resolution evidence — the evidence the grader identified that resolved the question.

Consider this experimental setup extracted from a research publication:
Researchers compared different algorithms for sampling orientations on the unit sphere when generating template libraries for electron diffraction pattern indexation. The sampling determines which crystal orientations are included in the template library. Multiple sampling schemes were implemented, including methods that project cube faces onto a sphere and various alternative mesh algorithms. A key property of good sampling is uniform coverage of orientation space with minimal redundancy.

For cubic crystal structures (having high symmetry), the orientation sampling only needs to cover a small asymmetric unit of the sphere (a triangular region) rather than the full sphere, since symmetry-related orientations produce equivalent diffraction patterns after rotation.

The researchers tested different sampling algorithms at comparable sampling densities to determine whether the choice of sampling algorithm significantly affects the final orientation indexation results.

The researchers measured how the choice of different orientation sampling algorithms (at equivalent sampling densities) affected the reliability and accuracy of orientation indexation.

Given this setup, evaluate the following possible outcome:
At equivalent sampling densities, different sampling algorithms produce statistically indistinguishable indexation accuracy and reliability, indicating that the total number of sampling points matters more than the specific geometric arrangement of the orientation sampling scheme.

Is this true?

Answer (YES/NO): NO